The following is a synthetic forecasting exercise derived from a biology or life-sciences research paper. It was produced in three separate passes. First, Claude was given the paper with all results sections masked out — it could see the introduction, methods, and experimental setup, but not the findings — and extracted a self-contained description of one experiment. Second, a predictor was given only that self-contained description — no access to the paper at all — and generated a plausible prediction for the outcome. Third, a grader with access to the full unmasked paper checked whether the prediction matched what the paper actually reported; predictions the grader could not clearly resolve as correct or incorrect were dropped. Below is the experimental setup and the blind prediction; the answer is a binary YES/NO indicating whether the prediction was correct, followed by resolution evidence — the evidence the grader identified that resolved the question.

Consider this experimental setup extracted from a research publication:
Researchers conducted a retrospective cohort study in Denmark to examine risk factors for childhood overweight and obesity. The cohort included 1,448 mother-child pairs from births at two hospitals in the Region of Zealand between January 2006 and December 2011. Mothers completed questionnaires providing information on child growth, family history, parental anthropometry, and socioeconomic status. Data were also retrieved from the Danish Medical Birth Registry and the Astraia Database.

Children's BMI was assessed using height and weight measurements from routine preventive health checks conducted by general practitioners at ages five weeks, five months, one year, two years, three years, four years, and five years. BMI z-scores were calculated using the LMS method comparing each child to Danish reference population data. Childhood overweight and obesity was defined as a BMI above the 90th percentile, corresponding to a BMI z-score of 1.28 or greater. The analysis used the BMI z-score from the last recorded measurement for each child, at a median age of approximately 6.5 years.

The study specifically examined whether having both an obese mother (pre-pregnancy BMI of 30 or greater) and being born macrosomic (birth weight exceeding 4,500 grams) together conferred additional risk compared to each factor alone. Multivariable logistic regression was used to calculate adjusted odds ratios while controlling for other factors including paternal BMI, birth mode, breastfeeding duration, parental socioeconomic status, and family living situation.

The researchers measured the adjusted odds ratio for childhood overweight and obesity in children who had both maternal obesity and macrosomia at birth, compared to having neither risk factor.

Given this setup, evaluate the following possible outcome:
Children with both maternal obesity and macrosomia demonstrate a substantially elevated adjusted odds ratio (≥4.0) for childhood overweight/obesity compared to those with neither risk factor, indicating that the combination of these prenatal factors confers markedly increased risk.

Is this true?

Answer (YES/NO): YES